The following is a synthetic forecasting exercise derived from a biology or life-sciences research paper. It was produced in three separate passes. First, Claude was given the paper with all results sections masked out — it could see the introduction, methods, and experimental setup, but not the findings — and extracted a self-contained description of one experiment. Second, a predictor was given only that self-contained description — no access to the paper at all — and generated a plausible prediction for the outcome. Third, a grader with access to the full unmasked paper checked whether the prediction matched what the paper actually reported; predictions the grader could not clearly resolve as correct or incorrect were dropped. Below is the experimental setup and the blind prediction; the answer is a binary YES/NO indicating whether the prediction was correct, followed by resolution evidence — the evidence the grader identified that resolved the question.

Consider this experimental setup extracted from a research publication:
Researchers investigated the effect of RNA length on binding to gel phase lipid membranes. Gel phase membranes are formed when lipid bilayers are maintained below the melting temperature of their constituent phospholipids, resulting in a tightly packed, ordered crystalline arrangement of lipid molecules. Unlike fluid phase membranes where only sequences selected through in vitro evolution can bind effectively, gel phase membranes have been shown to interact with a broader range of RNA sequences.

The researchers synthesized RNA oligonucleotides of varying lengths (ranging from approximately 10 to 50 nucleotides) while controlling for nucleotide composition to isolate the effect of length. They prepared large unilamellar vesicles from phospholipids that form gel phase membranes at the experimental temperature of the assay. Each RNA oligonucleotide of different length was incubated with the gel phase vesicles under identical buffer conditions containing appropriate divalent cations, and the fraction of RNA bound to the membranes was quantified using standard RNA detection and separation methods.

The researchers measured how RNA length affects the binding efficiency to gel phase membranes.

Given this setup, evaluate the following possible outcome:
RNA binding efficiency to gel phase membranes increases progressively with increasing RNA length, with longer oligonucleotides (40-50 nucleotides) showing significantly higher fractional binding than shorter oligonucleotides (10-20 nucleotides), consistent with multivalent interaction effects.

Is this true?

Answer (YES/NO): YES